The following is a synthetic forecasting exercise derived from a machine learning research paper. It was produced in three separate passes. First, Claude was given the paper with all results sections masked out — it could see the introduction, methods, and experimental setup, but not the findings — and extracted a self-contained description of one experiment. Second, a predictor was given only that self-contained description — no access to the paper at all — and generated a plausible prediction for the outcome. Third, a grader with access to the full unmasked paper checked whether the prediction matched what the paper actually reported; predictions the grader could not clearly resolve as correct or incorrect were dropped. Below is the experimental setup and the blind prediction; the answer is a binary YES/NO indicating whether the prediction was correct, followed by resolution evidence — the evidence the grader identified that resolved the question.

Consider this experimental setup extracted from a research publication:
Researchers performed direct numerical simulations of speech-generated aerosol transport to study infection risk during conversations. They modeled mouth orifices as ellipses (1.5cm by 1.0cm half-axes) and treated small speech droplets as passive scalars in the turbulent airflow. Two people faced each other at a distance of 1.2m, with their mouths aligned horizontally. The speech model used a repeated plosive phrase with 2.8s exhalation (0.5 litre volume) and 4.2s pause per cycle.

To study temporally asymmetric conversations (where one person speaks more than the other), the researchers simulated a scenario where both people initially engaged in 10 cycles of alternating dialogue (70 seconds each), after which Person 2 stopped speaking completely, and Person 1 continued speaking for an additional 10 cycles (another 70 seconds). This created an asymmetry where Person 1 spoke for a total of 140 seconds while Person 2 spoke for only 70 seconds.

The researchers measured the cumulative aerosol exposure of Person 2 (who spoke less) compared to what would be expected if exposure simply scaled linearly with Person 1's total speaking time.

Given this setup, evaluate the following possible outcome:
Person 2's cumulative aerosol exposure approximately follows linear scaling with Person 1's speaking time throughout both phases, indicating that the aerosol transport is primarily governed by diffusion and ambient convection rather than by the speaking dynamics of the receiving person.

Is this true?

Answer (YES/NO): NO